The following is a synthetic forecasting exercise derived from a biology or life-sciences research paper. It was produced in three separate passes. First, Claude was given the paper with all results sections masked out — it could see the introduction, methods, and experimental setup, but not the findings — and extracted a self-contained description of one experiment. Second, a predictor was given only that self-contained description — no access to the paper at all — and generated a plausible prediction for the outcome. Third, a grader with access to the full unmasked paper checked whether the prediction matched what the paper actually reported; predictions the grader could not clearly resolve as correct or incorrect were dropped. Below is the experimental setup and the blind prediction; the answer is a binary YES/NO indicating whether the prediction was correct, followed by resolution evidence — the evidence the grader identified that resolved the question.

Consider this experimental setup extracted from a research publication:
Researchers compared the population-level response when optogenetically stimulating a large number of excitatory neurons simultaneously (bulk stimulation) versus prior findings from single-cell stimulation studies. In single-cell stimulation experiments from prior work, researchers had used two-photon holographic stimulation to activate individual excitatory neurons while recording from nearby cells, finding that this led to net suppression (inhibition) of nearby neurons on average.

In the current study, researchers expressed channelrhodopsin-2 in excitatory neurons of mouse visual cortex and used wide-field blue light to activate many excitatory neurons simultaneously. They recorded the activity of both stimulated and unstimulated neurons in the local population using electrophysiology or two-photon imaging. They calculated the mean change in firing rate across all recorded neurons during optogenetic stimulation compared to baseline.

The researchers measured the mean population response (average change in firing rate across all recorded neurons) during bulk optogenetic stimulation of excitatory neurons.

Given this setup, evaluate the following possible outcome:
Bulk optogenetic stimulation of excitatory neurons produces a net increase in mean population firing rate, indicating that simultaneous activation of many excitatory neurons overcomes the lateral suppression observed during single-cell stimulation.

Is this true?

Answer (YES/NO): YES